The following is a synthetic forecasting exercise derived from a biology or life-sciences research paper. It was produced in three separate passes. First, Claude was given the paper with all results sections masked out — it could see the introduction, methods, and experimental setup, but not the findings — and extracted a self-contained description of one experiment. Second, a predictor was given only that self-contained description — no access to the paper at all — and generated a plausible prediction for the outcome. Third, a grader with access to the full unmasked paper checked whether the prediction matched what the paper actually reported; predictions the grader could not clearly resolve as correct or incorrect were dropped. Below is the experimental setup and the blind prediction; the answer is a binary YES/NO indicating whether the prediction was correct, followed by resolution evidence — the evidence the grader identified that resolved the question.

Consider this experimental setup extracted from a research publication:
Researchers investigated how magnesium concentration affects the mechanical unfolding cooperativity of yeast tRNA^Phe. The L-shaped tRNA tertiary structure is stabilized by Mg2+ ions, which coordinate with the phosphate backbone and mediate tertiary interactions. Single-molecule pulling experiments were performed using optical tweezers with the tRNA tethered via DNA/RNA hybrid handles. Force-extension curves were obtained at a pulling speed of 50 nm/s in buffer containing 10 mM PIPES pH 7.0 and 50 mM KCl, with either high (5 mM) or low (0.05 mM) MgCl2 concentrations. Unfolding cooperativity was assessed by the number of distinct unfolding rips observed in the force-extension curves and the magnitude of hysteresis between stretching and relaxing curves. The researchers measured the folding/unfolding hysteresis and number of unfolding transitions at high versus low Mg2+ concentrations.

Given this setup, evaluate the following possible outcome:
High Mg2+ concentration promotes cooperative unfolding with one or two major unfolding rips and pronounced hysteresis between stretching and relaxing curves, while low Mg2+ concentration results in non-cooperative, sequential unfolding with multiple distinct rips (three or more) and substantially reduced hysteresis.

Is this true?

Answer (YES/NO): NO